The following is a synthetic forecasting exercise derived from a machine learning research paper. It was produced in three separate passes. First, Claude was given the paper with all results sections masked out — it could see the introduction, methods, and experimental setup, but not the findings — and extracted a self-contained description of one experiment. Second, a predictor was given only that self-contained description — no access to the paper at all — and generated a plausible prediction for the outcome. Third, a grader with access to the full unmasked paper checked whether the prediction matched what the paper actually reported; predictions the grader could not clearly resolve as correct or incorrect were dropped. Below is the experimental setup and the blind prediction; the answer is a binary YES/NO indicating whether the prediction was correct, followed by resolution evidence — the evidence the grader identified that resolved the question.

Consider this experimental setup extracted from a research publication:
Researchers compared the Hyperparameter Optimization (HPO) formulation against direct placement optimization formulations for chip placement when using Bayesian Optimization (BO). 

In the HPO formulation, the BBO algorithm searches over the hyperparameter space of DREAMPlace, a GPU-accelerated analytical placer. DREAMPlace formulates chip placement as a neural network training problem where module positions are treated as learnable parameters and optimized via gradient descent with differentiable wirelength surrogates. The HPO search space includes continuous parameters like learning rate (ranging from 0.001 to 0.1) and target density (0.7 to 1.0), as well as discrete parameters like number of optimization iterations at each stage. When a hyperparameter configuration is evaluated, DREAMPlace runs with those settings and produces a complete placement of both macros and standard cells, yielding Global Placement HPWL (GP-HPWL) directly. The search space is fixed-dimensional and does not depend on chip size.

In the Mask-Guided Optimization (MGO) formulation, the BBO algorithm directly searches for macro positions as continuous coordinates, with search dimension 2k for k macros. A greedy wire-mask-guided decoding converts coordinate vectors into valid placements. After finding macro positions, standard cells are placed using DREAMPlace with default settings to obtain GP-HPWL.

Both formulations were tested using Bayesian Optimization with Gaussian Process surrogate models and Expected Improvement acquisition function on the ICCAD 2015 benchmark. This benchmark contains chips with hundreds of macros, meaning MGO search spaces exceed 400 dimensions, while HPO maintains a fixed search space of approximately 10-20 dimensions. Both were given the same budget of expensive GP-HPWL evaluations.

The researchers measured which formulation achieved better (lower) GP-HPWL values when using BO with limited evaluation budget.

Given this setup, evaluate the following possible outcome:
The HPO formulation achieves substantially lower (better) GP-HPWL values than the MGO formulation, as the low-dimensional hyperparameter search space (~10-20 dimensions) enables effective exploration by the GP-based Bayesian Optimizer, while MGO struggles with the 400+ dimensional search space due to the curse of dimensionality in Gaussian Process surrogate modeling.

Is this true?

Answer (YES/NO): YES